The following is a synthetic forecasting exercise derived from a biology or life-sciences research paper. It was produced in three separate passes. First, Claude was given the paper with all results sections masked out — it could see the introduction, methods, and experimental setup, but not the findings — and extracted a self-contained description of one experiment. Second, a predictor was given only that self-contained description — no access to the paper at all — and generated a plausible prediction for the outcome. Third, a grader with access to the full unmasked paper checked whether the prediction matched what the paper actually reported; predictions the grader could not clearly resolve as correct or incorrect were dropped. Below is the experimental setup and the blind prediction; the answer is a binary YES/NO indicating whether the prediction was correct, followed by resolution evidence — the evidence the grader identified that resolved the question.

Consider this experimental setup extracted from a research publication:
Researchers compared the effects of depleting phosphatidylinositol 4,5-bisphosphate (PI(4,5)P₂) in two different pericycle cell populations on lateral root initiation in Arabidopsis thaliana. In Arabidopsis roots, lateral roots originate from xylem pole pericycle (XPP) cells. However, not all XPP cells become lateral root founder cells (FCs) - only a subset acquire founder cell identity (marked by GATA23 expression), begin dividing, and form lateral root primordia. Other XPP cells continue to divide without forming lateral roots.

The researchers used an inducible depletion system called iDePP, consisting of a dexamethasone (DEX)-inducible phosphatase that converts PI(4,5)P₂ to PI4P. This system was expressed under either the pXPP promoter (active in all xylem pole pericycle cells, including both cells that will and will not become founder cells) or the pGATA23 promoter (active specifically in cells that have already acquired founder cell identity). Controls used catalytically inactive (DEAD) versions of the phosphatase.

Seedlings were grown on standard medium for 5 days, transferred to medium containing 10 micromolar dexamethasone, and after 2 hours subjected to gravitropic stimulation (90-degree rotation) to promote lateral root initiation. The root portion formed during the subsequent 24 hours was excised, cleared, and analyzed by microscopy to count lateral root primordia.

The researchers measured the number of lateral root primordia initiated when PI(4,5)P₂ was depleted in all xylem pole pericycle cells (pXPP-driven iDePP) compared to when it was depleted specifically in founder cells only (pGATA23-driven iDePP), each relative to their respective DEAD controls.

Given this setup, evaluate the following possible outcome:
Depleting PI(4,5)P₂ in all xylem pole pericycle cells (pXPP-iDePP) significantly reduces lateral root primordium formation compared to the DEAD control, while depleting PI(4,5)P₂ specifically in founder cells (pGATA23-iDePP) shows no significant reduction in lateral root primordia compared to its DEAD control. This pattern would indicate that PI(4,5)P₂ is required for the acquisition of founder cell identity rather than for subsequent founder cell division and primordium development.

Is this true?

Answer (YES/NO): NO